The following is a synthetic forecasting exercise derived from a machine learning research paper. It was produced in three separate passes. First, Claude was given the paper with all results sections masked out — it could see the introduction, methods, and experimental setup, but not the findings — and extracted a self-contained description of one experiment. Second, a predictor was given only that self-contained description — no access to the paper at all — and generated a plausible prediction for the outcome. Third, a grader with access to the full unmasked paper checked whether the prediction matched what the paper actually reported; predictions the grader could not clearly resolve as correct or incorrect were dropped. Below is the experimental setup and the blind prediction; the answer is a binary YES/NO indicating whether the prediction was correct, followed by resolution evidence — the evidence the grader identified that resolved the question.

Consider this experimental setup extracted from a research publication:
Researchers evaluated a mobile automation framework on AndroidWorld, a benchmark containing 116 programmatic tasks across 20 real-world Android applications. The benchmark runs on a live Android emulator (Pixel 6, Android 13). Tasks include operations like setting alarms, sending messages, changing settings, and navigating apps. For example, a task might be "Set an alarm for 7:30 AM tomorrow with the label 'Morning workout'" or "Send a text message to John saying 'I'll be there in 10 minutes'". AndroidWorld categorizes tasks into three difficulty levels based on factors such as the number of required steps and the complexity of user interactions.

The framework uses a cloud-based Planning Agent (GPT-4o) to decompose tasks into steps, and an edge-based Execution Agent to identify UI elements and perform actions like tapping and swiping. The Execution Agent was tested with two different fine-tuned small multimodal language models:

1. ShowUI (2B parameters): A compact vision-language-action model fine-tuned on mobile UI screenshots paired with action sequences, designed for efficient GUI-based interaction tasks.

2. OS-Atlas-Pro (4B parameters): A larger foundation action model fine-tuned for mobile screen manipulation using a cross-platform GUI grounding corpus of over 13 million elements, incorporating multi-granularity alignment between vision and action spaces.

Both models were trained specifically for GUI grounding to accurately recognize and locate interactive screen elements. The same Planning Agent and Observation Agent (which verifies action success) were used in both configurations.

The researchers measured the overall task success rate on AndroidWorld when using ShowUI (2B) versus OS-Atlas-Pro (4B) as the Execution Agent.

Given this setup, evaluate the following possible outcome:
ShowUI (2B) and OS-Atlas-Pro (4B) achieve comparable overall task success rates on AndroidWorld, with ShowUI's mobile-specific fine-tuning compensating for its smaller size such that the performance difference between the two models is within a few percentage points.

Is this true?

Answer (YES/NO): YES